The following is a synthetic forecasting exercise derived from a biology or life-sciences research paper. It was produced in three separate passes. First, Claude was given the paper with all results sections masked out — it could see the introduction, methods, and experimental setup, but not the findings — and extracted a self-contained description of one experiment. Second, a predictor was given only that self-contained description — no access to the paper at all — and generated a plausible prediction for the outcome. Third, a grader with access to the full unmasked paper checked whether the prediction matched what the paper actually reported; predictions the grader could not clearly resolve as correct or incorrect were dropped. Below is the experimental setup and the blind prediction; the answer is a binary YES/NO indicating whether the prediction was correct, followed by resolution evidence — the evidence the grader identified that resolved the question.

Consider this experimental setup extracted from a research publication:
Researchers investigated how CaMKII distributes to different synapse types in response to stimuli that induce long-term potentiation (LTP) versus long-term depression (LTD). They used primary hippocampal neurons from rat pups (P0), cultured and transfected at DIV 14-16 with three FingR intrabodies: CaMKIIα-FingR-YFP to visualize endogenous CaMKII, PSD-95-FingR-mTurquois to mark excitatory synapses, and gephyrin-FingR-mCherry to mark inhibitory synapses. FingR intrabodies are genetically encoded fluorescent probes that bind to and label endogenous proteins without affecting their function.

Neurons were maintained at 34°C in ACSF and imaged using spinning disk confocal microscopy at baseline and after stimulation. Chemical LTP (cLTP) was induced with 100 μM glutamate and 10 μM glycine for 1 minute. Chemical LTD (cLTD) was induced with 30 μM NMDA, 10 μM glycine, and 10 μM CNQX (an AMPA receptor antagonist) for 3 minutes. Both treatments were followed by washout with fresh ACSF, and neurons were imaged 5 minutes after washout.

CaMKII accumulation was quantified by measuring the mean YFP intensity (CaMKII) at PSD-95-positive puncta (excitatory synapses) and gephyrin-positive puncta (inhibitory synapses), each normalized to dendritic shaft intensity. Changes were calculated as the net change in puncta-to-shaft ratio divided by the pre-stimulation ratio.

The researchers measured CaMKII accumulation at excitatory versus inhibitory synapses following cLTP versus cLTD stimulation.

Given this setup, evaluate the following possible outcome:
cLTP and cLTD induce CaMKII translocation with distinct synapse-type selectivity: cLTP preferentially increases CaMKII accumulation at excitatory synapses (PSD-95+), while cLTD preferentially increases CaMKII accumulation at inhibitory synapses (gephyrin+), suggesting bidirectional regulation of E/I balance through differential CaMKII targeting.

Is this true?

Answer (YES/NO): YES